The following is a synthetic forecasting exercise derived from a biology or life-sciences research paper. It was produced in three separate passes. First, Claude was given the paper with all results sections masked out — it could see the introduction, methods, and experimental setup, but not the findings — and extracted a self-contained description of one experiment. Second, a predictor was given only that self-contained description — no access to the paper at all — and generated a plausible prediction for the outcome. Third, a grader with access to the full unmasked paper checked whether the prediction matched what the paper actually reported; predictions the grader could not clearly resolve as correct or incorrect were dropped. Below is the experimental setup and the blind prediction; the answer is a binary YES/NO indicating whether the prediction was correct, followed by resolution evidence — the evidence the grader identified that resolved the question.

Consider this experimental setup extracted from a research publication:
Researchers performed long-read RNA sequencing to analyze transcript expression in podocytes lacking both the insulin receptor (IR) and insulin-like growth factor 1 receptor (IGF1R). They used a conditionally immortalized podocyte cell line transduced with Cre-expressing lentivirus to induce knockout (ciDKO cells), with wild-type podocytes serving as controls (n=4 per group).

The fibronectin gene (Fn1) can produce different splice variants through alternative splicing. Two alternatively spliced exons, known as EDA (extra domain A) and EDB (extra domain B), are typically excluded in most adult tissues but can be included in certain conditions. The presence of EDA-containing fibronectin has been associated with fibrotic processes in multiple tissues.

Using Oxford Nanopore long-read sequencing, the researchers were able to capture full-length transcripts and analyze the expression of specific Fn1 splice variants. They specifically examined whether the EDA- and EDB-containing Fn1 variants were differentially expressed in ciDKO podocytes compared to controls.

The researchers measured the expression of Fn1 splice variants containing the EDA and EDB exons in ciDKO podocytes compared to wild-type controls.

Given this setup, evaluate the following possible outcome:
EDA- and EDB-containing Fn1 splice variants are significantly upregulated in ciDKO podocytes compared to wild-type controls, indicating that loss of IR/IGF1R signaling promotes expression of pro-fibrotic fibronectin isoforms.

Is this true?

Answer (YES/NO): YES